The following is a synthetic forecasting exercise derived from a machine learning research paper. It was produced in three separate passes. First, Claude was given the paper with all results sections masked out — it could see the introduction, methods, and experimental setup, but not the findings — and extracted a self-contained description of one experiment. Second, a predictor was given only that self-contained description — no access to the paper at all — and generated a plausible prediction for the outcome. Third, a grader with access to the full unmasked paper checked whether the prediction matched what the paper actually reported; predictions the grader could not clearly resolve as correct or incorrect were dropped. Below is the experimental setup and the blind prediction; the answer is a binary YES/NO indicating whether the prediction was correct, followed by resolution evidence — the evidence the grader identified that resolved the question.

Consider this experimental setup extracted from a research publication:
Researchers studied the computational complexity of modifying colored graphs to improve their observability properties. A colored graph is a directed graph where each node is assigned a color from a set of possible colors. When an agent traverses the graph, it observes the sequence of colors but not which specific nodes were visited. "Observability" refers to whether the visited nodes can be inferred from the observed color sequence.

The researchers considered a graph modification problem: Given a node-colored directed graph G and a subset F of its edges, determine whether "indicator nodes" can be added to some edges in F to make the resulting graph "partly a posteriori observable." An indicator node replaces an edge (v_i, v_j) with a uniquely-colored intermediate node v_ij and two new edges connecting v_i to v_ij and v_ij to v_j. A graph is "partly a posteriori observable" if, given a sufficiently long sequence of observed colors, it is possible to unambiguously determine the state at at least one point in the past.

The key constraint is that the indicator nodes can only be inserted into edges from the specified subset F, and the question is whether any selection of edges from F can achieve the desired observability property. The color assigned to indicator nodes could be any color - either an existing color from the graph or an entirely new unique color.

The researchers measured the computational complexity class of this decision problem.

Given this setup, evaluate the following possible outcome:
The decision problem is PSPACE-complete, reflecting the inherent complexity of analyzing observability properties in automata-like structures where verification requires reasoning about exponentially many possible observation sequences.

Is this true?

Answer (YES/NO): NO